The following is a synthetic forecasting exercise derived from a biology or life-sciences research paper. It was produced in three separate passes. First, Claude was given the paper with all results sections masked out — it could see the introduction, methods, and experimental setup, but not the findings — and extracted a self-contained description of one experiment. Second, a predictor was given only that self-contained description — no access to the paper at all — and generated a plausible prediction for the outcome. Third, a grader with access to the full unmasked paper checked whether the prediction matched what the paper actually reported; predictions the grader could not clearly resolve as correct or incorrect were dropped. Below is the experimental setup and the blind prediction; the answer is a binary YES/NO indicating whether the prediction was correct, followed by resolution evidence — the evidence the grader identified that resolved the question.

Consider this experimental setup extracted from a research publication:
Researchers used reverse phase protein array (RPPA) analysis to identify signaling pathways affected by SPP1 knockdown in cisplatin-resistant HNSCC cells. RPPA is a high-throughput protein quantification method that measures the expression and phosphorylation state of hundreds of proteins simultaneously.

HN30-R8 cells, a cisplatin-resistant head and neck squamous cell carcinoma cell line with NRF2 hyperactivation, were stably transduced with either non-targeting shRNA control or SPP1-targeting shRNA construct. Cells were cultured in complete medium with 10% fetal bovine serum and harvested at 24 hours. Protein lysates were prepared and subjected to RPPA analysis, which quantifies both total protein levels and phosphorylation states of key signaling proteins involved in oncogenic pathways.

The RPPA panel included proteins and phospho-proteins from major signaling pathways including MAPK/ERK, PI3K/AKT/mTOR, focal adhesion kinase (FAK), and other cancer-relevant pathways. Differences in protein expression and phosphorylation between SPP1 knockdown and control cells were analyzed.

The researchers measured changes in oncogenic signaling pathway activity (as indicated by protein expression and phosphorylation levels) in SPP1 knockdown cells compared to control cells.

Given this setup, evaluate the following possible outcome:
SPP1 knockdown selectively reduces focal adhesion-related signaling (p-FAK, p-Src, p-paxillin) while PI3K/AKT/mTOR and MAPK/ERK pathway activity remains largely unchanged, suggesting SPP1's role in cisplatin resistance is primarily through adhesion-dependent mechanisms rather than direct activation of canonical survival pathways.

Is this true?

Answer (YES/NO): NO